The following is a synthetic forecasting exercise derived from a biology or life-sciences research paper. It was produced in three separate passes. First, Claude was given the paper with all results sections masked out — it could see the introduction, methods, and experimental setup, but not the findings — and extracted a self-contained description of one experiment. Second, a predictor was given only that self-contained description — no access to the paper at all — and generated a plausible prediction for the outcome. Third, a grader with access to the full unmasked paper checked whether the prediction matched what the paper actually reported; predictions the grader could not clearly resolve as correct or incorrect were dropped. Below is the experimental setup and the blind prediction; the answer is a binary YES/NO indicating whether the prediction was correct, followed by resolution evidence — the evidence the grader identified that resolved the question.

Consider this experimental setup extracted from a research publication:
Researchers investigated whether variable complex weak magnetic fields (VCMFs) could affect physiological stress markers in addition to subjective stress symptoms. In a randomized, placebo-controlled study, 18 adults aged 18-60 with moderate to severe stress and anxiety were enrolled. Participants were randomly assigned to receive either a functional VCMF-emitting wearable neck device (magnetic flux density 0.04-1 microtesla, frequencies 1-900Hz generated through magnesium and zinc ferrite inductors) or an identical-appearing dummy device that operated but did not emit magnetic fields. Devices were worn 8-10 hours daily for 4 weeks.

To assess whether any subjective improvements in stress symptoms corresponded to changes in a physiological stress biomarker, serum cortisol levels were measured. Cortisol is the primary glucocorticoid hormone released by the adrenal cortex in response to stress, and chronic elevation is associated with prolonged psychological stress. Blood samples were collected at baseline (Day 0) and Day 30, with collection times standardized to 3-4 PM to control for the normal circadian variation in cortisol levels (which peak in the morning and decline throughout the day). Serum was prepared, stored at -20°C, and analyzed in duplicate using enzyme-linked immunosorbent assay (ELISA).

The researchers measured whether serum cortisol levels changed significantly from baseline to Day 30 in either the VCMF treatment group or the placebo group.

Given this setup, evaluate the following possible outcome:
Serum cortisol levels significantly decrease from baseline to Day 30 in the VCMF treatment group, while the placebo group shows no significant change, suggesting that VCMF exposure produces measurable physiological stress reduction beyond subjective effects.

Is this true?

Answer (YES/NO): NO